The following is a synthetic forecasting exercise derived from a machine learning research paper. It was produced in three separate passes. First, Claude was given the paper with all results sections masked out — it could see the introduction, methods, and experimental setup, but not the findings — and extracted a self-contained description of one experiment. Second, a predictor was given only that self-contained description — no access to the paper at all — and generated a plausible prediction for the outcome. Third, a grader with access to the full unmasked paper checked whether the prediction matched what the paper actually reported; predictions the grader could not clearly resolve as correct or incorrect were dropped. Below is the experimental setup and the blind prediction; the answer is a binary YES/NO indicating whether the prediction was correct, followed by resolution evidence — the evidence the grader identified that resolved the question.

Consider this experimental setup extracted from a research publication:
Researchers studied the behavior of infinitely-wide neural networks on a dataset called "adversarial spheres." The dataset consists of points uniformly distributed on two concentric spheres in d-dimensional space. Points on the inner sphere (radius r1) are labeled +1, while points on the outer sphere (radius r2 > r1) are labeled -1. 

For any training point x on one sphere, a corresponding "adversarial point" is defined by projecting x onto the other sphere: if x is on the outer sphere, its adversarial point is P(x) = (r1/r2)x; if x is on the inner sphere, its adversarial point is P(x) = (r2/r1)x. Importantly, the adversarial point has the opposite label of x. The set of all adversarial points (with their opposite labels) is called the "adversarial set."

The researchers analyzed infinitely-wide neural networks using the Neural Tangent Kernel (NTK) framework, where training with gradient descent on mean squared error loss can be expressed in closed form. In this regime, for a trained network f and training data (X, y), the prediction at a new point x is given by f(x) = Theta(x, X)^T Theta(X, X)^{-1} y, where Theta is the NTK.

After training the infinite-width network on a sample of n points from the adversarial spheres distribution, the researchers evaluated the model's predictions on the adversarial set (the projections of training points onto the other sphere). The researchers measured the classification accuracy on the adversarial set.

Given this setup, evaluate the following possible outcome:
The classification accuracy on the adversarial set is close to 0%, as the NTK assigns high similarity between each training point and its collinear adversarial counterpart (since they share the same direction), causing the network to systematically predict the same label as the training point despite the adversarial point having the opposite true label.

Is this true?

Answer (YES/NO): YES